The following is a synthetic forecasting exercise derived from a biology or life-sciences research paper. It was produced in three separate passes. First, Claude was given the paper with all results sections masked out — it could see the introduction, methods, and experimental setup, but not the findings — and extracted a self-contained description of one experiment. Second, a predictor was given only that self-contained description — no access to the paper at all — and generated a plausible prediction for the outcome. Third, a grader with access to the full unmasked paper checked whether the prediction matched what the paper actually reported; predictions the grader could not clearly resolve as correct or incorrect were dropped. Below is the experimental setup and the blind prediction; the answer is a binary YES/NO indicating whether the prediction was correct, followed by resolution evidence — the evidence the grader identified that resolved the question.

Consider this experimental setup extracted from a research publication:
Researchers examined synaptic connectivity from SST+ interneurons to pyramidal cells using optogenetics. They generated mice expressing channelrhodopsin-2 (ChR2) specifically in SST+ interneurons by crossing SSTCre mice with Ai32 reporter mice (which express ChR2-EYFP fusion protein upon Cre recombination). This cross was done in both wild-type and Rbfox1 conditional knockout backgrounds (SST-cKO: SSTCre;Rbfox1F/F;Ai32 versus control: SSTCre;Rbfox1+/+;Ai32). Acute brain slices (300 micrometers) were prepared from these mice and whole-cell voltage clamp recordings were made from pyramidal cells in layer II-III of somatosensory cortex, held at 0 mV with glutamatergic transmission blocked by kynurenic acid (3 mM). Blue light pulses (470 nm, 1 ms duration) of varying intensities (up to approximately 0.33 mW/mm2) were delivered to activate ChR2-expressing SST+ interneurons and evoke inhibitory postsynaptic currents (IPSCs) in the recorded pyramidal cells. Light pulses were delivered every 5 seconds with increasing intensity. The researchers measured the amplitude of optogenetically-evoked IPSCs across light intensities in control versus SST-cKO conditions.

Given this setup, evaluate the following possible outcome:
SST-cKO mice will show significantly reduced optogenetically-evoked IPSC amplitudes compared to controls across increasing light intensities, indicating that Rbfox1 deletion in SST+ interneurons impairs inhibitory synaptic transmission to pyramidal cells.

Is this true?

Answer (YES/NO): YES